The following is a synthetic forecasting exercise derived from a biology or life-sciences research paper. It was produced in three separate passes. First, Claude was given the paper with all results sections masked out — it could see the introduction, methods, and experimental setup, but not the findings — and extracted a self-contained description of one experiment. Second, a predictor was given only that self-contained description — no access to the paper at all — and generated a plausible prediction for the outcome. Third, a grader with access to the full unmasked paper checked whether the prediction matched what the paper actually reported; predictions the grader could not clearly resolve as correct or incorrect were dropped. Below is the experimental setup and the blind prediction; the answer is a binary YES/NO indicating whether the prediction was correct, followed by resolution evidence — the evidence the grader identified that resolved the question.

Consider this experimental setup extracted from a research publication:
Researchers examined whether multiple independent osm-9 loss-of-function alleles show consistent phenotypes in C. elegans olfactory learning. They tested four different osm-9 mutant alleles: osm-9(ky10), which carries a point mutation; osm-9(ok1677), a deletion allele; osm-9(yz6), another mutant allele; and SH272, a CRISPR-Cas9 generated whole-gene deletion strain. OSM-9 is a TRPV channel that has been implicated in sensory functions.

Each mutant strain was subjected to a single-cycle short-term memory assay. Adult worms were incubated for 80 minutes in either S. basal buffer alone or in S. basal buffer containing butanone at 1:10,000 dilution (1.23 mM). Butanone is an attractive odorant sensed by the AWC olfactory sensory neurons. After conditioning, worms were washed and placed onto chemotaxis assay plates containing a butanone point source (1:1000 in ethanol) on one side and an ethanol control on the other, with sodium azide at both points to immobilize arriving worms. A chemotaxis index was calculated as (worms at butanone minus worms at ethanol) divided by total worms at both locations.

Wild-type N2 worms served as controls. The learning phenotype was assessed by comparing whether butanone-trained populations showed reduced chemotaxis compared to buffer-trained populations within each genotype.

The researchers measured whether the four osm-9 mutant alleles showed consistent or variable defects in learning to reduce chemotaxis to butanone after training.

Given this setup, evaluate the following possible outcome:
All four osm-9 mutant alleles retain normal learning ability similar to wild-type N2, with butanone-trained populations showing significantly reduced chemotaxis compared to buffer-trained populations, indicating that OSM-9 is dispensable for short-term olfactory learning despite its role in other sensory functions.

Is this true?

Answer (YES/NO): NO